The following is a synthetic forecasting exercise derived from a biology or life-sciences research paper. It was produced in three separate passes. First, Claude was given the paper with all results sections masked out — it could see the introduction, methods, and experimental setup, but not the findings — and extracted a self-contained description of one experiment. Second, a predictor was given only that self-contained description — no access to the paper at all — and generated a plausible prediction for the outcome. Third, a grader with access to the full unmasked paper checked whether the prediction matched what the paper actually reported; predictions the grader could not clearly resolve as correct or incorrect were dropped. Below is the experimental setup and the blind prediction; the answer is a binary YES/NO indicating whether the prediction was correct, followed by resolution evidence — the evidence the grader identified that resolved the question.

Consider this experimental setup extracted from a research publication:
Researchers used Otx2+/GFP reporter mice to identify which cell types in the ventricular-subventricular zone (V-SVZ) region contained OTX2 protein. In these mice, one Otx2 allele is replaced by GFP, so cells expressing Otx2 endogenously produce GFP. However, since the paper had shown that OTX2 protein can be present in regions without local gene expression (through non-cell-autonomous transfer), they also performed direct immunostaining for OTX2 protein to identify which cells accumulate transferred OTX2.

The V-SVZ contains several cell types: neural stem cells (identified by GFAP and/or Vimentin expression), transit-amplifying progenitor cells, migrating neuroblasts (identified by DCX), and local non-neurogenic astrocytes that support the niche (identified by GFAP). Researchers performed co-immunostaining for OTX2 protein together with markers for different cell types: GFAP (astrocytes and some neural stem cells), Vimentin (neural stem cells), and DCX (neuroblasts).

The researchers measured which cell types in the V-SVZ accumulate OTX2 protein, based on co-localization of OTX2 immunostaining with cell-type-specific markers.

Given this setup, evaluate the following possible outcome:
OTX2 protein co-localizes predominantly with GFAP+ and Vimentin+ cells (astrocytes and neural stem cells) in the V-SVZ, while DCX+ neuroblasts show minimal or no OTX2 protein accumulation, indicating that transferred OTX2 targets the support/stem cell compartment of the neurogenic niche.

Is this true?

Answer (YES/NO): NO